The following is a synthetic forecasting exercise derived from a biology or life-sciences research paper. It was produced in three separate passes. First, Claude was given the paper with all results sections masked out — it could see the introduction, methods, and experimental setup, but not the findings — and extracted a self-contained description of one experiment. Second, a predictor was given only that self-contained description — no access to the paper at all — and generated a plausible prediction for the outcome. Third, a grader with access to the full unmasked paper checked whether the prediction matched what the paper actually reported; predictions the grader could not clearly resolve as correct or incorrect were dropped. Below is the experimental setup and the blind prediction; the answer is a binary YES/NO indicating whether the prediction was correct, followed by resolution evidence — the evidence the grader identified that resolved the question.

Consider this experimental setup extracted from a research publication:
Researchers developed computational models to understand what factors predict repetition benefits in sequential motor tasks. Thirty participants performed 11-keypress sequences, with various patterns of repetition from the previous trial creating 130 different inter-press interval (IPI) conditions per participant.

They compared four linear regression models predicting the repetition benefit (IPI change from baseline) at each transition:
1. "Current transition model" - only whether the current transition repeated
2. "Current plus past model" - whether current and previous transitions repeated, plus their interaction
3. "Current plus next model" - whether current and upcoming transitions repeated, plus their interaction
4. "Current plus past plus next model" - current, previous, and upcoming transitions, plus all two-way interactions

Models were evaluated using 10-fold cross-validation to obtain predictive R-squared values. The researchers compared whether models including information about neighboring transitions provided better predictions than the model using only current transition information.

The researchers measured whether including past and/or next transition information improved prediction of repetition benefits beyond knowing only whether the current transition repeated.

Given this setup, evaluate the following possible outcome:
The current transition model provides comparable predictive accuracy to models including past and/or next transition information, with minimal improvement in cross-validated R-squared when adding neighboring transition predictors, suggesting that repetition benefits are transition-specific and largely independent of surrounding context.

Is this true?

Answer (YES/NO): NO